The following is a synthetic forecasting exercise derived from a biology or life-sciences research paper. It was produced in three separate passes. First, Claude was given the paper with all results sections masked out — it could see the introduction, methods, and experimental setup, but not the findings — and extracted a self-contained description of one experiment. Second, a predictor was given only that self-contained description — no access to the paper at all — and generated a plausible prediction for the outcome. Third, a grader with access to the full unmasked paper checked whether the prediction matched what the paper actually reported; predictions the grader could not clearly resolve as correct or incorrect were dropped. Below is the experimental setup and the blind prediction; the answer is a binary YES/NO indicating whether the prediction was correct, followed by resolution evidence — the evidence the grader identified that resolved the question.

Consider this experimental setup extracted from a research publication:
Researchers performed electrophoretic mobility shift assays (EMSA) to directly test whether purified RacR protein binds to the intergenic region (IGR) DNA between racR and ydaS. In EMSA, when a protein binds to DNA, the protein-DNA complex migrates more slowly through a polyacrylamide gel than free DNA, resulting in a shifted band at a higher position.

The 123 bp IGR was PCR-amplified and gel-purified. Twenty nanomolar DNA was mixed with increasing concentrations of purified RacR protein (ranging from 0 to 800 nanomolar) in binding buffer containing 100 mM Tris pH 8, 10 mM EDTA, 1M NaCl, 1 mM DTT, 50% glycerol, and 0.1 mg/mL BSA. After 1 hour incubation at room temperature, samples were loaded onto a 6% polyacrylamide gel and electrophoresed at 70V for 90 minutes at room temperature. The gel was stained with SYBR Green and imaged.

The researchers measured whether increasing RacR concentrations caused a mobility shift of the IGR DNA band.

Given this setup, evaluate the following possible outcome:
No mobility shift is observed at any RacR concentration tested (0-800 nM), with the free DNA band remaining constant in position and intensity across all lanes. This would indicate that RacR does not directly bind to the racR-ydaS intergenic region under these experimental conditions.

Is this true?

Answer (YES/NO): NO